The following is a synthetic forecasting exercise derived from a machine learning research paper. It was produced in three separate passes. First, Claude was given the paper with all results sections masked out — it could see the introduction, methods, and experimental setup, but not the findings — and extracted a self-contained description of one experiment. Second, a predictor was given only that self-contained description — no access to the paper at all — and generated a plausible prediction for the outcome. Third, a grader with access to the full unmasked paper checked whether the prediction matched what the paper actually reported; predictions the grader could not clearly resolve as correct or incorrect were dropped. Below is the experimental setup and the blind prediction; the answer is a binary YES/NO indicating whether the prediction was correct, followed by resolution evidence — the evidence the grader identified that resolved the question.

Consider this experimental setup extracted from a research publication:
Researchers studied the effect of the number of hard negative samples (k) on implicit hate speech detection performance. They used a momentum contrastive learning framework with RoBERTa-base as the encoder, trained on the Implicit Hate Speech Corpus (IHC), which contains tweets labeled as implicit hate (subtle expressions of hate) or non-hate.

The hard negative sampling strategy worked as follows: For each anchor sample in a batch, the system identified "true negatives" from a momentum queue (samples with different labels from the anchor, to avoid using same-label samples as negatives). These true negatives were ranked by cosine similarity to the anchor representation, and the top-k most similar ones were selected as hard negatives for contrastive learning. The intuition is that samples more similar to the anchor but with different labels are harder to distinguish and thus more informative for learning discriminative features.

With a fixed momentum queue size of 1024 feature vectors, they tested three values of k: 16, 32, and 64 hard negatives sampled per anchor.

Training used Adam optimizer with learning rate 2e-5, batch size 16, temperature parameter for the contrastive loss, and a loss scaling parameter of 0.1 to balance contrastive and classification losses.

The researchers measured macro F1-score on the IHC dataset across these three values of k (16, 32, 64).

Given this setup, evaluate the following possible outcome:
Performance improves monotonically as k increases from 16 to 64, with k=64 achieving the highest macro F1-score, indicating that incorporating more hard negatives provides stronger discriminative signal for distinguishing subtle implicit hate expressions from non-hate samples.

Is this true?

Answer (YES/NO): NO